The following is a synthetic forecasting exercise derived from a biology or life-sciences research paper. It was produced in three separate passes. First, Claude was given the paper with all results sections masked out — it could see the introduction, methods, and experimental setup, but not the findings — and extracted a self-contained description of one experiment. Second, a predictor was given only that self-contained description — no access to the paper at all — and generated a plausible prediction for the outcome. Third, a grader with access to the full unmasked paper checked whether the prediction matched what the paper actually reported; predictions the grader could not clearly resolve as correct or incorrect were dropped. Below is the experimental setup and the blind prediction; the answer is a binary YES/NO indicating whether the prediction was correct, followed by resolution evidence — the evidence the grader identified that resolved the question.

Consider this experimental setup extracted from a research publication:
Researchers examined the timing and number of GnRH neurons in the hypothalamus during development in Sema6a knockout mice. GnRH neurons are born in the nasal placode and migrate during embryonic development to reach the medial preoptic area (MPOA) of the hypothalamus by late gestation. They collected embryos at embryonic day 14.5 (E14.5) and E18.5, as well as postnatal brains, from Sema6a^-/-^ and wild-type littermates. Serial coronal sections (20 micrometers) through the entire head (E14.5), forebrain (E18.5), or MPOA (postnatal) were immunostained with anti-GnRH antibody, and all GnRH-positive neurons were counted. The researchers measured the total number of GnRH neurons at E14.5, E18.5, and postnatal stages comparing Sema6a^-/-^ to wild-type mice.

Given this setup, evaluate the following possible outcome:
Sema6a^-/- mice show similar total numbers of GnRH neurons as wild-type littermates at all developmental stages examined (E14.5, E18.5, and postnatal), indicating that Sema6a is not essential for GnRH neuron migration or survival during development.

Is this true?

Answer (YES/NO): YES